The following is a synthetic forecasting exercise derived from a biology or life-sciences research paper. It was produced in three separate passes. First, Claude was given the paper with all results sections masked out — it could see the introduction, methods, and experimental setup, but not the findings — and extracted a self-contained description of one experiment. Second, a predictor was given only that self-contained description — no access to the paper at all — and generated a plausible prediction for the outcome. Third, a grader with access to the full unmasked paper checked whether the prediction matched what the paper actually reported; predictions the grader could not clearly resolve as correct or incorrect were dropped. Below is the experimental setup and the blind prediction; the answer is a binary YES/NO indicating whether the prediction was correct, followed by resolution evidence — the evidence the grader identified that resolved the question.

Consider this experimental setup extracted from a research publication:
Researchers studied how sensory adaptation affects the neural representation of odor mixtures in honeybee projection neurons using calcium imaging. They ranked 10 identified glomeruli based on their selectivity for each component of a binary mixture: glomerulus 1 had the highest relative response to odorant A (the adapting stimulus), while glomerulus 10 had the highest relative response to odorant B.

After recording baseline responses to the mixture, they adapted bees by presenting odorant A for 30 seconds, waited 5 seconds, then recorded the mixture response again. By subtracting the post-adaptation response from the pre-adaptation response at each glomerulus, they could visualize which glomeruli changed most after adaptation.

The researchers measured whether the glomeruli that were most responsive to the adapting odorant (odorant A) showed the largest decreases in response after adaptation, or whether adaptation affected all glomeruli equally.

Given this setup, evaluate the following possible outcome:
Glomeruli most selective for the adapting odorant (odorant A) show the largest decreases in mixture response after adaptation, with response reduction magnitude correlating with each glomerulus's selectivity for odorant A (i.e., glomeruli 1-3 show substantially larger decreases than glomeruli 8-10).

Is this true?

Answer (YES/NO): YES